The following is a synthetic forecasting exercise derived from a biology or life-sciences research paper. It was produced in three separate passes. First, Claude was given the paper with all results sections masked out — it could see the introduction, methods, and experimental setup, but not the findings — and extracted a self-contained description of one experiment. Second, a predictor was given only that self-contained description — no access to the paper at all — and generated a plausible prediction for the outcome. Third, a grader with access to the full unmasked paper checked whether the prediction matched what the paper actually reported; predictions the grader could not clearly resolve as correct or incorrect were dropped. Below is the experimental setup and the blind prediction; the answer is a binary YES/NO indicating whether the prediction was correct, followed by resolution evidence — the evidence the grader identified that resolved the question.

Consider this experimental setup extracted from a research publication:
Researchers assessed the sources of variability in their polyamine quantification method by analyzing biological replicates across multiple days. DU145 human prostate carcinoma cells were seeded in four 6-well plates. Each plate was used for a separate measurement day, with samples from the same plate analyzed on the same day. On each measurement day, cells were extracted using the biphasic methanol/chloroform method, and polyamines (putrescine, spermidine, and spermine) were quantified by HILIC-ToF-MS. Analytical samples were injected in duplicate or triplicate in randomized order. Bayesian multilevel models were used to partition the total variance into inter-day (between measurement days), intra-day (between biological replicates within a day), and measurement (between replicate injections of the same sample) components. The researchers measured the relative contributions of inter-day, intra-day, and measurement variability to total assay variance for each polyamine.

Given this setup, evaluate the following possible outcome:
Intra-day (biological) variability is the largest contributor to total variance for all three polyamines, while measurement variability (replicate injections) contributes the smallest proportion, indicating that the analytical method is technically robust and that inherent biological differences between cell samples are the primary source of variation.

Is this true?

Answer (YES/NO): NO